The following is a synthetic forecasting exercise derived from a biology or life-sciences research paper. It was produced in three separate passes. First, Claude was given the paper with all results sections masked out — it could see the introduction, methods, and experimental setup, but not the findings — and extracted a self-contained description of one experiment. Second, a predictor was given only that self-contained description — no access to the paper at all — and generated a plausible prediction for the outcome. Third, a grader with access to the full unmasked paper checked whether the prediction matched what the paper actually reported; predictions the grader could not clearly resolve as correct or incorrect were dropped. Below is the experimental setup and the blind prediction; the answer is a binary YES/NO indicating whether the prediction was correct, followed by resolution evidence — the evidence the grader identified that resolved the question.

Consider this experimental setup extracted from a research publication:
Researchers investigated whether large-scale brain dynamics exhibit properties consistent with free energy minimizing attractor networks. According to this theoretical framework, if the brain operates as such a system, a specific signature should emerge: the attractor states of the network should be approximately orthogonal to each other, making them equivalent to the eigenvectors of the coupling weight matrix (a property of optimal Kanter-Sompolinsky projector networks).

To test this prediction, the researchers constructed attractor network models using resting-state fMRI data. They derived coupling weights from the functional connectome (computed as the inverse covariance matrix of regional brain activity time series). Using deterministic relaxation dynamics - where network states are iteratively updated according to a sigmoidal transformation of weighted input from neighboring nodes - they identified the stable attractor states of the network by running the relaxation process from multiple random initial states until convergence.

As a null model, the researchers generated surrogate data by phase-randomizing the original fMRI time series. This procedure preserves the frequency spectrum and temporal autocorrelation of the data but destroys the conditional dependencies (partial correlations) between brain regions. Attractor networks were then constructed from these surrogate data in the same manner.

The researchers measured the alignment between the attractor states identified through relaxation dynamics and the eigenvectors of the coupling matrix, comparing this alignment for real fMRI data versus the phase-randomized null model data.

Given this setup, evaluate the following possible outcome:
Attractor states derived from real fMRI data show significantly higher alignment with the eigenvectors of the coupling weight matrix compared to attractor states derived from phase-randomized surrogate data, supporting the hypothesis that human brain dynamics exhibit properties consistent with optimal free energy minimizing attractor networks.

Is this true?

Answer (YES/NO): YES